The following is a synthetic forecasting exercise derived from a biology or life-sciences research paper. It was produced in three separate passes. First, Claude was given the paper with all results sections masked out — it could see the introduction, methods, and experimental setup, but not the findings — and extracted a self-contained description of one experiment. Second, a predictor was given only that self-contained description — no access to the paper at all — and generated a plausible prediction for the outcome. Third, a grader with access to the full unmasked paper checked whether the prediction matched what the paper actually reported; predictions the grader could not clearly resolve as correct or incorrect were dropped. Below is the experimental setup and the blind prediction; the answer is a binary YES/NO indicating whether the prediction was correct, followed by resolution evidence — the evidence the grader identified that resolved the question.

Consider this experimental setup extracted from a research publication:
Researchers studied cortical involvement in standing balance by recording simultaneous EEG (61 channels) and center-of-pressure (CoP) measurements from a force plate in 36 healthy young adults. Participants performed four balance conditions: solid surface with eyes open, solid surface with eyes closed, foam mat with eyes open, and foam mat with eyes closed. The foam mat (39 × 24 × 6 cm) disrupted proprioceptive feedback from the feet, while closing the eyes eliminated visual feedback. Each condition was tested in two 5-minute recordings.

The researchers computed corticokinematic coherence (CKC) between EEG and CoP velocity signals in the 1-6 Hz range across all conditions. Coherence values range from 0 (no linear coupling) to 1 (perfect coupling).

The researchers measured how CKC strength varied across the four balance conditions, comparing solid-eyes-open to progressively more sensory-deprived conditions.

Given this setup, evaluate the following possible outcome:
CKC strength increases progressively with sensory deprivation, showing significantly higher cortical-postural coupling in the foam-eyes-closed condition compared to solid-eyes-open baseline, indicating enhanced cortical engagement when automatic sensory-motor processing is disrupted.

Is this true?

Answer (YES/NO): NO